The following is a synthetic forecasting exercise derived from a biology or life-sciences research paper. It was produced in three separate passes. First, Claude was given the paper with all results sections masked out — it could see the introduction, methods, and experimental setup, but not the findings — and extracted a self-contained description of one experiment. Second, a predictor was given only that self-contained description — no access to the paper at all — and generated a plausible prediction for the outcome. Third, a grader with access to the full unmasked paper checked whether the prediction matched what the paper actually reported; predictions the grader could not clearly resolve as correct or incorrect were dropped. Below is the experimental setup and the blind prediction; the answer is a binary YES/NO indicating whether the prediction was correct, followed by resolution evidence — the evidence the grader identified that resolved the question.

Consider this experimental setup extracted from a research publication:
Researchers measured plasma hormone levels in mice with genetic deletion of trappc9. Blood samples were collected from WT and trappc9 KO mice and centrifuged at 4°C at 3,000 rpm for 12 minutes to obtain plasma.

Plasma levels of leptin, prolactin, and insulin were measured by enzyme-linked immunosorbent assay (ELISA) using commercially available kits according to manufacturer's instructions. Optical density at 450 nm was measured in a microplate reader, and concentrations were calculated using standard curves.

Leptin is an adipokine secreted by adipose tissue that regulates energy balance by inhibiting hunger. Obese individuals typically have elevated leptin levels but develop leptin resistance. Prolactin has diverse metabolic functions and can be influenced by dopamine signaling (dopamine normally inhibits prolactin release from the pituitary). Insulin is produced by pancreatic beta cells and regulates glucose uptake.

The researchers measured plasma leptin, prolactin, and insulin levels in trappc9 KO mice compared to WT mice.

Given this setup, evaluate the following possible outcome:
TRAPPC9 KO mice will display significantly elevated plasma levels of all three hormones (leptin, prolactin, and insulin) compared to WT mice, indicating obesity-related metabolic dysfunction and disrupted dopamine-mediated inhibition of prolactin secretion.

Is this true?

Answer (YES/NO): YES